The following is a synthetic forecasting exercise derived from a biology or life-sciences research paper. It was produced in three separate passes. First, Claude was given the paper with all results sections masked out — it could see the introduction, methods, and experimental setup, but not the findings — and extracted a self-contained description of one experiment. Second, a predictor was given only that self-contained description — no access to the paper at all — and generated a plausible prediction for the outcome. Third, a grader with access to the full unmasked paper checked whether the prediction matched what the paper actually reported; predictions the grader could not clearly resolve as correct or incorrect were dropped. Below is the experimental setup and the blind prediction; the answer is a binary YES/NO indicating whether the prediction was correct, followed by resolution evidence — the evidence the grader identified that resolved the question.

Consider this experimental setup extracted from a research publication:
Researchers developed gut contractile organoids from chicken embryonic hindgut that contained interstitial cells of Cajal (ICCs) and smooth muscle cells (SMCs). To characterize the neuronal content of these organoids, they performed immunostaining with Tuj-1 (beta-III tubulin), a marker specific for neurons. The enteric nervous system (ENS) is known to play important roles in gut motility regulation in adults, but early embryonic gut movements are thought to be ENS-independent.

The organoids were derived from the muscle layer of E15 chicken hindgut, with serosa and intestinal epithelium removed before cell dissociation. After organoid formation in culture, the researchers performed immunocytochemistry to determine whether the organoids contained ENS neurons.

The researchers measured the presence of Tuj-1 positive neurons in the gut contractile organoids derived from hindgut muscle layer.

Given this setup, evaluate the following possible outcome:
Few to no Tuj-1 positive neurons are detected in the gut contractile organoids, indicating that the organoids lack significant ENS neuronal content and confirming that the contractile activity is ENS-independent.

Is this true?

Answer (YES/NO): YES